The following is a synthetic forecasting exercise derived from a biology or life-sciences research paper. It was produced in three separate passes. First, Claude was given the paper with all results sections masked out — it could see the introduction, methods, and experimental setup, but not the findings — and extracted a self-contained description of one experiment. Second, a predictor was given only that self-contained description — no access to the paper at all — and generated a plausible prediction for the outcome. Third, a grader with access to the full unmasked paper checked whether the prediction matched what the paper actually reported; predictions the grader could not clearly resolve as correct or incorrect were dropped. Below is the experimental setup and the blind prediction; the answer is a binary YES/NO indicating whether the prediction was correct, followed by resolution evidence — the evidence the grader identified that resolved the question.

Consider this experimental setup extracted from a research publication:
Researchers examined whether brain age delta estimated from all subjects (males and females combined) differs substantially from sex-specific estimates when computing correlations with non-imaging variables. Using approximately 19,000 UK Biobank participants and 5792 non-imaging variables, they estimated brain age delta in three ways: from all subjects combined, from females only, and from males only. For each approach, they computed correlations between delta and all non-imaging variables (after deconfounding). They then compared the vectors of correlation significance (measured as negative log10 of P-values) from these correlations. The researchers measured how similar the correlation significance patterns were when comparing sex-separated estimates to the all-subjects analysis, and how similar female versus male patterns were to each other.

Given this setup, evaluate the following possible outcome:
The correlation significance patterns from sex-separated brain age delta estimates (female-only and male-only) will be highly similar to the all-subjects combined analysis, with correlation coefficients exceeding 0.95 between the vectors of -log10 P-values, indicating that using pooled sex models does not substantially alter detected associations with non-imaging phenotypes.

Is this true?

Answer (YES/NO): NO